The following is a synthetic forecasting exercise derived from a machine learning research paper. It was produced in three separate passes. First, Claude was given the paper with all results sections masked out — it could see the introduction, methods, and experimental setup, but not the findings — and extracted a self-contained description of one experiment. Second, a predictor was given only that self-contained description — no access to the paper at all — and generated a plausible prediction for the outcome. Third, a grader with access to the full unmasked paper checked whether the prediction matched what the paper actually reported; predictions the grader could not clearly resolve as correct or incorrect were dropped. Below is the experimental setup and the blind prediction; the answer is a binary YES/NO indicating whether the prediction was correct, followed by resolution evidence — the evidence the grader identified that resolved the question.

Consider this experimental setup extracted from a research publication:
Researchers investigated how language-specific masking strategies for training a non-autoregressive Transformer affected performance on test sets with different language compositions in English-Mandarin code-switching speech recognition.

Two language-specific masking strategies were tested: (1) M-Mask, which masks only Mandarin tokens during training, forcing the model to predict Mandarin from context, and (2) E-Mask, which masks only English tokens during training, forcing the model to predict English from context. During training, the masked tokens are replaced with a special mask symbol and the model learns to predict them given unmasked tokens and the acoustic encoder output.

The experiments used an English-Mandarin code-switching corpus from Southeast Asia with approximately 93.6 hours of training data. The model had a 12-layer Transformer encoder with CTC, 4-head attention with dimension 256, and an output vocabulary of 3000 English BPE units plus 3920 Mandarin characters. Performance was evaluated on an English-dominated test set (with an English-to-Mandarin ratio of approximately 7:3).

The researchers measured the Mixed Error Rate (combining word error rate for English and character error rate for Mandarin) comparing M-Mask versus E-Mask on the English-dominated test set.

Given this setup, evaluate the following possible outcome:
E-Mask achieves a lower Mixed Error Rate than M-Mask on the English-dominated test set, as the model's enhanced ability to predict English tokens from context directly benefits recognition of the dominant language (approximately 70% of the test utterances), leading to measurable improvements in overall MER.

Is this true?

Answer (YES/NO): YES